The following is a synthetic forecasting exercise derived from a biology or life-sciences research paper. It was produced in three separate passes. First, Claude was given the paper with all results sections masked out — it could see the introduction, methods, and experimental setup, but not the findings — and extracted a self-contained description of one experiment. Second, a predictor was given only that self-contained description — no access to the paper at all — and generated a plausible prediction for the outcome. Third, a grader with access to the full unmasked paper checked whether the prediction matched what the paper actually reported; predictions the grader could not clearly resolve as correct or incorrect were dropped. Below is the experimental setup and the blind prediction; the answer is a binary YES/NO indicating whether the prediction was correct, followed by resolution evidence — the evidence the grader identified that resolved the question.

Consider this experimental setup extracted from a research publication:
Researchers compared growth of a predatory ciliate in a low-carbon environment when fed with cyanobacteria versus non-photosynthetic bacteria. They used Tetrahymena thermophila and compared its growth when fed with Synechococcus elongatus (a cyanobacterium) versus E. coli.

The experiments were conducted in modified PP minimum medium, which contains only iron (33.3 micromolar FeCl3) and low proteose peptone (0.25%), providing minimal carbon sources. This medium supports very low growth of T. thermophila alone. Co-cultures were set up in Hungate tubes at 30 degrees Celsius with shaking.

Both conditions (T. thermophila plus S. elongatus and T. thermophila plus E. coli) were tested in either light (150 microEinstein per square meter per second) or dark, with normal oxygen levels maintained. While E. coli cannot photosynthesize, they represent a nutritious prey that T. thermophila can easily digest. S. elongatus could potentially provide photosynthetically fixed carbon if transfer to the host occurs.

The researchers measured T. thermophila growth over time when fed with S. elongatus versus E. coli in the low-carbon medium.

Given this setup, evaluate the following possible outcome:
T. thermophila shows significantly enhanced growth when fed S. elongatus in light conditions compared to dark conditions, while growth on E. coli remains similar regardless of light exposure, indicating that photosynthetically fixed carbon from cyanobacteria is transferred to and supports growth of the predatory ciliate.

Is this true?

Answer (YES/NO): NO